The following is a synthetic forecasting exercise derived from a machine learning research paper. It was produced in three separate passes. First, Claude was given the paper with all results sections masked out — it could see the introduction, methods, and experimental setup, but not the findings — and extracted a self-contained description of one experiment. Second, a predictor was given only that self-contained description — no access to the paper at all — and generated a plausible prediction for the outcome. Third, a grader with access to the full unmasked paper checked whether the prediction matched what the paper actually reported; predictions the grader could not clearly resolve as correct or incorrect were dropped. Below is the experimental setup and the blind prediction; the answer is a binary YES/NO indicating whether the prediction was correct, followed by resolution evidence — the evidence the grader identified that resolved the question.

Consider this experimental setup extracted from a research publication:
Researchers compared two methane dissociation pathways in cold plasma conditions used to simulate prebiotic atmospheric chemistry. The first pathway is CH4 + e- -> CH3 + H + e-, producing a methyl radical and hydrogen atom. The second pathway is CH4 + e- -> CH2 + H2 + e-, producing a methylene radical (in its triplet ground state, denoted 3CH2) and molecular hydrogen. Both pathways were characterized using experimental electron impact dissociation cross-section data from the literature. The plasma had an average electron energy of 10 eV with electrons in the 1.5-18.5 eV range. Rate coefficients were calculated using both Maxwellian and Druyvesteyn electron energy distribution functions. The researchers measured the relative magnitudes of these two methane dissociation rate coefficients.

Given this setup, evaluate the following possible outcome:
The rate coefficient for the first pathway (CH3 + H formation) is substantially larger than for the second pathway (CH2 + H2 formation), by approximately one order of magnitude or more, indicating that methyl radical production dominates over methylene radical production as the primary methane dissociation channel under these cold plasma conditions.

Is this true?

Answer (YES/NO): NO